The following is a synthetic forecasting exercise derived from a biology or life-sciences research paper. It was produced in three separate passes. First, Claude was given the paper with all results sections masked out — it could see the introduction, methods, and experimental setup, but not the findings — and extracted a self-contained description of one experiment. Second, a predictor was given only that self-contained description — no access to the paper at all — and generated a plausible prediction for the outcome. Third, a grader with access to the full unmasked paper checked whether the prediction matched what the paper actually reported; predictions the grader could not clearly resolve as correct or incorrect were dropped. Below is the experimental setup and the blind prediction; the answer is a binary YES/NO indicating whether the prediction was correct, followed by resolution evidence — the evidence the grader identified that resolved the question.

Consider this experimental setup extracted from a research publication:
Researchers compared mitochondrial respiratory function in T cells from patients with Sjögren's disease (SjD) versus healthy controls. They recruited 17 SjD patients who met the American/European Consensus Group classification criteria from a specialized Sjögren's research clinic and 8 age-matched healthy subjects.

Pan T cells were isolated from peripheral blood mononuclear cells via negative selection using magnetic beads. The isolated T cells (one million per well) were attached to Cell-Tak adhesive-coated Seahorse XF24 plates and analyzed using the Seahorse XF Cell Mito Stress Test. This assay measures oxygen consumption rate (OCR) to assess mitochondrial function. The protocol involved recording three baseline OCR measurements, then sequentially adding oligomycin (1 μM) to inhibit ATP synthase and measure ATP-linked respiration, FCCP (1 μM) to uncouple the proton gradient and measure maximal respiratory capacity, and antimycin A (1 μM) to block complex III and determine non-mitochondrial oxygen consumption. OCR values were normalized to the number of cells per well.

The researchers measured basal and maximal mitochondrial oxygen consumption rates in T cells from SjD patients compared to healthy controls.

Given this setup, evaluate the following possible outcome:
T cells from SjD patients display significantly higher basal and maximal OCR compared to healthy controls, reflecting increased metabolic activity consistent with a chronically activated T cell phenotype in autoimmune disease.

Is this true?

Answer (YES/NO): NO